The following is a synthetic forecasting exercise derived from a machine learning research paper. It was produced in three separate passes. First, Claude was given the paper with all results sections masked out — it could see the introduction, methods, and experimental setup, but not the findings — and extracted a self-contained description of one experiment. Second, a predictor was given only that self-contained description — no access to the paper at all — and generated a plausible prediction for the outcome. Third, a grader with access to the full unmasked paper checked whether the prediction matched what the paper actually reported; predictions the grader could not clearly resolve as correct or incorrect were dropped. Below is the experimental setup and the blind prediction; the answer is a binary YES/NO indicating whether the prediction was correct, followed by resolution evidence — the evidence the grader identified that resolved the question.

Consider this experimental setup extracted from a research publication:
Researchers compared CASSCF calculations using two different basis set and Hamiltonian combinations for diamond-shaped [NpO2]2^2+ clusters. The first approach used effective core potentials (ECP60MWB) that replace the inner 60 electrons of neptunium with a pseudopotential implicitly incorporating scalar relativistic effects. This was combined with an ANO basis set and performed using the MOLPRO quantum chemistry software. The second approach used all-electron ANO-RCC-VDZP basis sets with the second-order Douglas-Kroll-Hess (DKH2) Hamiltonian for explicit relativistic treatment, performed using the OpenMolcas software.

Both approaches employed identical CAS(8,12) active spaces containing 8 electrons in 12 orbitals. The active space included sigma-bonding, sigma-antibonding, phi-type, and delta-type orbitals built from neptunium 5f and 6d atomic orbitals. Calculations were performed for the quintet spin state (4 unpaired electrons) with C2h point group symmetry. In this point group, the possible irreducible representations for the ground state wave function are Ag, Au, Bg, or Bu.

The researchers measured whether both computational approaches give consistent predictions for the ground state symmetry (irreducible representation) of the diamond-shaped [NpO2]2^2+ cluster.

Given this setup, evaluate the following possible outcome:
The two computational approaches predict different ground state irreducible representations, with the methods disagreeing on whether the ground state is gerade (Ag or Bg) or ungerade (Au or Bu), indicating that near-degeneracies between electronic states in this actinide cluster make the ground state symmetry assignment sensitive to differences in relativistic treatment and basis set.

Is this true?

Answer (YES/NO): NO